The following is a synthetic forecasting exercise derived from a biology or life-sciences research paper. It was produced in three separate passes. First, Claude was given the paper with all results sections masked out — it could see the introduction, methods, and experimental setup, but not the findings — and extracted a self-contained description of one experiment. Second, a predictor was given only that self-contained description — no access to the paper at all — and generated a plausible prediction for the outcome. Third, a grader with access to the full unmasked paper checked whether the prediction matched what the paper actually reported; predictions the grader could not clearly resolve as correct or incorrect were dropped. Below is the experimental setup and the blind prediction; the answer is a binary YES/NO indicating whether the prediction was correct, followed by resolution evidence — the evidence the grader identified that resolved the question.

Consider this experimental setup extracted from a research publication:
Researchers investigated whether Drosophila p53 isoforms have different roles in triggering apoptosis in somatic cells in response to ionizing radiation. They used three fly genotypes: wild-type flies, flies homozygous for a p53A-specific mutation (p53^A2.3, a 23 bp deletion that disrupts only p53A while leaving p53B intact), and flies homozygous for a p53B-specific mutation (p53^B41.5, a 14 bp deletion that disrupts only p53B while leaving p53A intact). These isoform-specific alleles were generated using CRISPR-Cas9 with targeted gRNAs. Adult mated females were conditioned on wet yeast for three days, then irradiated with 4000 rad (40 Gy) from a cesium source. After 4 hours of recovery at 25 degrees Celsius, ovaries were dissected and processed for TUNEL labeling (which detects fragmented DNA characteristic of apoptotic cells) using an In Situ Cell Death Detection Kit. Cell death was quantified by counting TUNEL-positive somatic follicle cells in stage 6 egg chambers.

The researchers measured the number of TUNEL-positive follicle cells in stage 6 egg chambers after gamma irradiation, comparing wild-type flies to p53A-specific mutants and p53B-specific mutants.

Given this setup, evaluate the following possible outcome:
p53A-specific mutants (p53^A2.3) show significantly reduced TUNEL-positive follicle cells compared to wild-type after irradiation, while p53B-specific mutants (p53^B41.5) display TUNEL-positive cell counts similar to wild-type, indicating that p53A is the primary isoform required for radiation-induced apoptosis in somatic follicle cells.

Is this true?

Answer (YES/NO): YES